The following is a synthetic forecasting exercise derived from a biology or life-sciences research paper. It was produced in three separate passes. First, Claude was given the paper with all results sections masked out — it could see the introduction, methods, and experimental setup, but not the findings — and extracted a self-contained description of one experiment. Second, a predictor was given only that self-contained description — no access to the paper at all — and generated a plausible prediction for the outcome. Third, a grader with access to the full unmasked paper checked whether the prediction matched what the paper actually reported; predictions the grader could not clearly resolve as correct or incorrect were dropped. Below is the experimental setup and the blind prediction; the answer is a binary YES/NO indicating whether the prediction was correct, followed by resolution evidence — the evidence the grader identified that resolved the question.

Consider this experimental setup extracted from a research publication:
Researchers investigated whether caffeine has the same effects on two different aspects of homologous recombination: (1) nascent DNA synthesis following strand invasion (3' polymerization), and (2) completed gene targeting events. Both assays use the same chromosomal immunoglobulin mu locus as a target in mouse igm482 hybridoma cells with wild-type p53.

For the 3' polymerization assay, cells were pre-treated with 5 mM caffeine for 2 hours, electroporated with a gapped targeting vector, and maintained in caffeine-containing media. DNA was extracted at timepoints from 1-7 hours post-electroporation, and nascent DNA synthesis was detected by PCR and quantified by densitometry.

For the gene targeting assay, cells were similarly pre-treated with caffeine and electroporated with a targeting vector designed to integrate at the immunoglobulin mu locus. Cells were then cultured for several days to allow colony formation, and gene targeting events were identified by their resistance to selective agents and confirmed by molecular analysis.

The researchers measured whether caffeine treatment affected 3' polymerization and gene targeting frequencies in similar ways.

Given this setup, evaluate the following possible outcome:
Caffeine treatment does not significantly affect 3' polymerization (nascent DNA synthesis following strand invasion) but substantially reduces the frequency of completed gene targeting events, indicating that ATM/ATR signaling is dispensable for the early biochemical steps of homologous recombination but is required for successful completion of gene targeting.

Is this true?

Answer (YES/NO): NO